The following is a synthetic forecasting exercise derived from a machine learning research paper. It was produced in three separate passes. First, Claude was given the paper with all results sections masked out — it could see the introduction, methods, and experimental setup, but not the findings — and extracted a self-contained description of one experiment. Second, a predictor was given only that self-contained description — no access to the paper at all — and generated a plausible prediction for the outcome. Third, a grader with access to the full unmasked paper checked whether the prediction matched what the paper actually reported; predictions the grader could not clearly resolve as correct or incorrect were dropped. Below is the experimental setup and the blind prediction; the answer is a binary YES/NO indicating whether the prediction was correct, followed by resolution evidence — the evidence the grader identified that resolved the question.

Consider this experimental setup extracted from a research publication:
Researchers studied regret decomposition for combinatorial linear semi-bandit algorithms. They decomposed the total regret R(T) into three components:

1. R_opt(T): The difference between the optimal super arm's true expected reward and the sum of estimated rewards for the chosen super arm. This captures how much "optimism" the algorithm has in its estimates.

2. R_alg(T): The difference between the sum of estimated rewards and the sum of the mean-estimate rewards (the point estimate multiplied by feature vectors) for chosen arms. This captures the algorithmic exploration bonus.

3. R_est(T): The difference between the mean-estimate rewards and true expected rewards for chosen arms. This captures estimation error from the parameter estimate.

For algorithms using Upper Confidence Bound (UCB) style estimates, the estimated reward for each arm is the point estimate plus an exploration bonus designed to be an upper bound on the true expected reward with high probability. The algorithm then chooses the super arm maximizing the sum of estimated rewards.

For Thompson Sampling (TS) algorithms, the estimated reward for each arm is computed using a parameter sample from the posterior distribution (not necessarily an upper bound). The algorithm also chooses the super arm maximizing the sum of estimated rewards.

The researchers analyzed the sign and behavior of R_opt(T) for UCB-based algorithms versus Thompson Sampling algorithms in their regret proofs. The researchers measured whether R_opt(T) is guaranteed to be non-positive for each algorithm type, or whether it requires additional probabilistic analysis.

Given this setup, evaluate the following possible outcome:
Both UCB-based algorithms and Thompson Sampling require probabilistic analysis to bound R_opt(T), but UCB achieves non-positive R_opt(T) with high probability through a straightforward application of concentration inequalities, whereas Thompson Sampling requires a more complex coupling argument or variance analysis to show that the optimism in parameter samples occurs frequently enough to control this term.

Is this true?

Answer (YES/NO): NO